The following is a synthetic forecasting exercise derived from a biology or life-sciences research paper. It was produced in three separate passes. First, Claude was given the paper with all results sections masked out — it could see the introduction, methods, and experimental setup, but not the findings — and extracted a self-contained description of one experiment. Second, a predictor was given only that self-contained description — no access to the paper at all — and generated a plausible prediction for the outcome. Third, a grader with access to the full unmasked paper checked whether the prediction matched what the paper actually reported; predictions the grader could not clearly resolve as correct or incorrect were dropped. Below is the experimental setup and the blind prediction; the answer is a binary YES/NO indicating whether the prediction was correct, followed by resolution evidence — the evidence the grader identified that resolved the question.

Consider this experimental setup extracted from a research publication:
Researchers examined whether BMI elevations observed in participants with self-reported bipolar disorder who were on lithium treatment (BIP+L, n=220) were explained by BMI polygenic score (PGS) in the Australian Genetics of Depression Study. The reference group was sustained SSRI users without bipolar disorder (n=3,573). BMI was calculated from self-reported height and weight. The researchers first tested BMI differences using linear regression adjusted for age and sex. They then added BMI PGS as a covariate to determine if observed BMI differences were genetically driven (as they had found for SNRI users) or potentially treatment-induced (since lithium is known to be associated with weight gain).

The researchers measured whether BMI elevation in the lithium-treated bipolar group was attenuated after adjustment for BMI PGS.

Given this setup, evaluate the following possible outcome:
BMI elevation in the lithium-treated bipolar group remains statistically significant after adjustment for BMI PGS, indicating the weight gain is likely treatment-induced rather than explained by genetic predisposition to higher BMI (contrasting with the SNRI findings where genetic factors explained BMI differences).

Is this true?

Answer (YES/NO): YES